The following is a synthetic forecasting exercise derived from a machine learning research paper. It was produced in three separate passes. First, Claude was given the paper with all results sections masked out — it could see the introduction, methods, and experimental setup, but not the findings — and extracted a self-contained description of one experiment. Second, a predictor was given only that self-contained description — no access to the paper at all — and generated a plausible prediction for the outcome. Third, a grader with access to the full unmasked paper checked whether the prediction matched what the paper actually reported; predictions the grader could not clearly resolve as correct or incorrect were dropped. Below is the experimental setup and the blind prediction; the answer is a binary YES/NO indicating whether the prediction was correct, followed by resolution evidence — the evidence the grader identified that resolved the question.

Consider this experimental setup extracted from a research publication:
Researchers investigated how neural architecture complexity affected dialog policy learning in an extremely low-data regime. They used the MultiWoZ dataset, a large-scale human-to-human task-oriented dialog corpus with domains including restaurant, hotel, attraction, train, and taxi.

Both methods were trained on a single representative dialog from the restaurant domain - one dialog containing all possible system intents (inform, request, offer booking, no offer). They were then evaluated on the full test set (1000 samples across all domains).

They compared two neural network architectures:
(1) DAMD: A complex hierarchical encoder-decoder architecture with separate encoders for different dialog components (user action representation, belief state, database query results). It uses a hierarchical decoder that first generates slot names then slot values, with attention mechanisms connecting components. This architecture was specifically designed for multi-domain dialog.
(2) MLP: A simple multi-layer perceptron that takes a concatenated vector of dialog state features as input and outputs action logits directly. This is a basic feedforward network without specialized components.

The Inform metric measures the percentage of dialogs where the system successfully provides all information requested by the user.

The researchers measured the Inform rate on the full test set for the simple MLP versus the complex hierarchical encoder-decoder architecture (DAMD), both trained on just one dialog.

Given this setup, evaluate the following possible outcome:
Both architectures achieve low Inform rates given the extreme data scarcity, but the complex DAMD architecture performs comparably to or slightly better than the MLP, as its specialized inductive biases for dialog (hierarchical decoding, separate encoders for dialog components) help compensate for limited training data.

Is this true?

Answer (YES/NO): NO